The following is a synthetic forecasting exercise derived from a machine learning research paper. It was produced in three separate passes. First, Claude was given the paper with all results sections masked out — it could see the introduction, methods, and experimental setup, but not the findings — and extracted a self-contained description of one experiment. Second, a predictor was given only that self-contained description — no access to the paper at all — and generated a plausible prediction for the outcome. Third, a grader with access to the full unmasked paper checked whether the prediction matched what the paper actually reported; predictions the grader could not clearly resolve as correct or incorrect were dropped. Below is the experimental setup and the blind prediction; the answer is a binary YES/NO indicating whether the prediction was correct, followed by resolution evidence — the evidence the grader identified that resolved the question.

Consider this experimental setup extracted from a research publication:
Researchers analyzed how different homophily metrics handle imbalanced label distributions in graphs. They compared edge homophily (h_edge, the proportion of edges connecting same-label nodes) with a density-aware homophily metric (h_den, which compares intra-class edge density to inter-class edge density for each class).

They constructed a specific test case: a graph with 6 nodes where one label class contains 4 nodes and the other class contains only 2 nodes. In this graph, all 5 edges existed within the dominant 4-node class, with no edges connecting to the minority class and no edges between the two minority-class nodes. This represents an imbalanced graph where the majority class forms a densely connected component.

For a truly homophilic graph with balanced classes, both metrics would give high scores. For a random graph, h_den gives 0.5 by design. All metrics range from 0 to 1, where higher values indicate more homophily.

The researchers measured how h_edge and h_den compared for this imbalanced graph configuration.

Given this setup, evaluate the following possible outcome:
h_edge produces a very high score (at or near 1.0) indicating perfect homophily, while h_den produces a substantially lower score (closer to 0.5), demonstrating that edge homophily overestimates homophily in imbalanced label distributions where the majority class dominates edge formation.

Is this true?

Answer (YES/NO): NO